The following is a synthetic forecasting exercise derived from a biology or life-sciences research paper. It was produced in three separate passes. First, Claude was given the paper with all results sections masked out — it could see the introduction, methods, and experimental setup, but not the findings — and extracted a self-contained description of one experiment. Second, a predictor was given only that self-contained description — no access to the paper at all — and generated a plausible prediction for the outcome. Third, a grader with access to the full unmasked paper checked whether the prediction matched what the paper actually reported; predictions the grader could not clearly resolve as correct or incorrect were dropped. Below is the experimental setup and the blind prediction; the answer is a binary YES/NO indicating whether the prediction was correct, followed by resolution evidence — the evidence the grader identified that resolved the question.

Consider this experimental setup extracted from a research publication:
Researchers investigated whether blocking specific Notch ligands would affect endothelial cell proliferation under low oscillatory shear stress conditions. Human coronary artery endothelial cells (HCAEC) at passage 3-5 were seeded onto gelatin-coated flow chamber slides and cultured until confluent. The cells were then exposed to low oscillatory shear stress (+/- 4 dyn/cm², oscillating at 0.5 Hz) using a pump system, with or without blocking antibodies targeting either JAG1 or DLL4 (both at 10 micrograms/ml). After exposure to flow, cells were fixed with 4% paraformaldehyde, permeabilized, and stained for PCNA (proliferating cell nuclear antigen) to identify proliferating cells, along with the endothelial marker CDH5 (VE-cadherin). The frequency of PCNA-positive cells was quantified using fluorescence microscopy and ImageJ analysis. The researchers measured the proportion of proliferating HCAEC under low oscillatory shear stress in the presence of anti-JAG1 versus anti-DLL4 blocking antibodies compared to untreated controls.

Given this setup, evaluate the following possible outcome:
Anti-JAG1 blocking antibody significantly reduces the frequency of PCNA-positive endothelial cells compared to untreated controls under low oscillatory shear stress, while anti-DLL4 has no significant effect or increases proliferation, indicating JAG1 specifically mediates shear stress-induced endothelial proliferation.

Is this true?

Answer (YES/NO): NO